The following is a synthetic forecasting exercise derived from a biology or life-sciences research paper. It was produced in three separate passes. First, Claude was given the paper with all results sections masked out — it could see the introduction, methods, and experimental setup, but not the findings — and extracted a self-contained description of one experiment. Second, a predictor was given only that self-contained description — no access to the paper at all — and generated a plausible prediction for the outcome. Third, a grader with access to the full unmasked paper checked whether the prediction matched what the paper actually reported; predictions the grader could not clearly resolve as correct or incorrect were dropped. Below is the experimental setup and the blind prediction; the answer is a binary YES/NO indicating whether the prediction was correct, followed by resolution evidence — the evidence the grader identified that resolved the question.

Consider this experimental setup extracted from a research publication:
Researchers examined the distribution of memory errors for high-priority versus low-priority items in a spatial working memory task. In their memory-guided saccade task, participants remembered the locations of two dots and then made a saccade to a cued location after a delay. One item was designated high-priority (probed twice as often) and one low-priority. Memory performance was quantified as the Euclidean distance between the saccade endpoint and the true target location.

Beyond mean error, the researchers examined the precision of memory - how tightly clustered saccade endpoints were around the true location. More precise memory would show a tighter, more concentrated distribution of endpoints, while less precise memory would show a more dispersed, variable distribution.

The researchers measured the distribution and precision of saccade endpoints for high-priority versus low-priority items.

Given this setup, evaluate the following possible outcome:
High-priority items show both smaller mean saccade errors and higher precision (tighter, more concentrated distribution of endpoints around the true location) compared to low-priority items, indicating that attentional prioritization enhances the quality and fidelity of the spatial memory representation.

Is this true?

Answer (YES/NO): YES